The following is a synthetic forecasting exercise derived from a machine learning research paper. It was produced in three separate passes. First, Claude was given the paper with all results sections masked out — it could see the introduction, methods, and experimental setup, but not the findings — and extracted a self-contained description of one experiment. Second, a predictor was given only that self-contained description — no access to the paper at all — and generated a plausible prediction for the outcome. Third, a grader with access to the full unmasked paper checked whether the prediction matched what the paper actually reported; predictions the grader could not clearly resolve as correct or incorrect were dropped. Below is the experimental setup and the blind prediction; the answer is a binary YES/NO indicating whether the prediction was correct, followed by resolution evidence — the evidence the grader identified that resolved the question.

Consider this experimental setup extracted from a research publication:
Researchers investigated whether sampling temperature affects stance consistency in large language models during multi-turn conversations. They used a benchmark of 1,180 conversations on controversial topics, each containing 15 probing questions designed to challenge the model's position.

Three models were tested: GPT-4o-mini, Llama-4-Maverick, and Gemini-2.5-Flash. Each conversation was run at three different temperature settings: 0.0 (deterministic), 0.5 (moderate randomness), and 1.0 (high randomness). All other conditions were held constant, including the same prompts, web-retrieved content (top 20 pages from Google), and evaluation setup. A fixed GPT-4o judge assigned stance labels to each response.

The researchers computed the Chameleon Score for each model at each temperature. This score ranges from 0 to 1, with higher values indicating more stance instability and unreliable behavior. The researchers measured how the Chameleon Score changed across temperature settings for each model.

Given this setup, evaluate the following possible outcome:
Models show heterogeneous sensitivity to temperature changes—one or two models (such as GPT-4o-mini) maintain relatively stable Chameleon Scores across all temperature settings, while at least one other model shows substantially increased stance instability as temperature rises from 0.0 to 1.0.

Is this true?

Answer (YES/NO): NO